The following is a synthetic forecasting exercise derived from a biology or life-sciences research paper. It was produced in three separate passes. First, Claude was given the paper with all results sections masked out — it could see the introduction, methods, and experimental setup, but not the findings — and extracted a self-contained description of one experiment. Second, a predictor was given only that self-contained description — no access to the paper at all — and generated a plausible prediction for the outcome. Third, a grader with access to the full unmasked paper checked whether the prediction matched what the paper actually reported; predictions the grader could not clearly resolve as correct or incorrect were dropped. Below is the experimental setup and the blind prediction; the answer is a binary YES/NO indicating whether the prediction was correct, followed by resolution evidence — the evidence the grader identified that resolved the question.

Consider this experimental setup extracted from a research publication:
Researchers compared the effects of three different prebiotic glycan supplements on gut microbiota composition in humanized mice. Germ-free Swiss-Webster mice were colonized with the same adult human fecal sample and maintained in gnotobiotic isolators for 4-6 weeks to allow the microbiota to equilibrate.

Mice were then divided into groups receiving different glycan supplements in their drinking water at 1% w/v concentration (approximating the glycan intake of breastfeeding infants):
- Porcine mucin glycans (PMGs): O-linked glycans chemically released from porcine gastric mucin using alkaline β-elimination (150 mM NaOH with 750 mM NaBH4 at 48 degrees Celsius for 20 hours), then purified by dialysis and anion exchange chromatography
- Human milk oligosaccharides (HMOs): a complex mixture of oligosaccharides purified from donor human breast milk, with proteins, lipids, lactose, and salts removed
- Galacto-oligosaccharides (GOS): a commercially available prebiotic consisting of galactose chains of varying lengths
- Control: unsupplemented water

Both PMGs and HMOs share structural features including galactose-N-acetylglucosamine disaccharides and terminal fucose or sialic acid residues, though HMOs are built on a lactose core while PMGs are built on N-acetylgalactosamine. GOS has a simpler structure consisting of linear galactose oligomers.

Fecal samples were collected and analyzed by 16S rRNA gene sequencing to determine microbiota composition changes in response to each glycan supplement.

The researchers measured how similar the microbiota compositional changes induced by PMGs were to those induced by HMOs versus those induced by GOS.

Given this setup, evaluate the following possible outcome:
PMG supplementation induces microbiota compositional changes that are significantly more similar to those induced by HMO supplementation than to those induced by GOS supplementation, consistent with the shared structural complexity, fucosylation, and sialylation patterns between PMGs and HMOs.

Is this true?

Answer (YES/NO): YES